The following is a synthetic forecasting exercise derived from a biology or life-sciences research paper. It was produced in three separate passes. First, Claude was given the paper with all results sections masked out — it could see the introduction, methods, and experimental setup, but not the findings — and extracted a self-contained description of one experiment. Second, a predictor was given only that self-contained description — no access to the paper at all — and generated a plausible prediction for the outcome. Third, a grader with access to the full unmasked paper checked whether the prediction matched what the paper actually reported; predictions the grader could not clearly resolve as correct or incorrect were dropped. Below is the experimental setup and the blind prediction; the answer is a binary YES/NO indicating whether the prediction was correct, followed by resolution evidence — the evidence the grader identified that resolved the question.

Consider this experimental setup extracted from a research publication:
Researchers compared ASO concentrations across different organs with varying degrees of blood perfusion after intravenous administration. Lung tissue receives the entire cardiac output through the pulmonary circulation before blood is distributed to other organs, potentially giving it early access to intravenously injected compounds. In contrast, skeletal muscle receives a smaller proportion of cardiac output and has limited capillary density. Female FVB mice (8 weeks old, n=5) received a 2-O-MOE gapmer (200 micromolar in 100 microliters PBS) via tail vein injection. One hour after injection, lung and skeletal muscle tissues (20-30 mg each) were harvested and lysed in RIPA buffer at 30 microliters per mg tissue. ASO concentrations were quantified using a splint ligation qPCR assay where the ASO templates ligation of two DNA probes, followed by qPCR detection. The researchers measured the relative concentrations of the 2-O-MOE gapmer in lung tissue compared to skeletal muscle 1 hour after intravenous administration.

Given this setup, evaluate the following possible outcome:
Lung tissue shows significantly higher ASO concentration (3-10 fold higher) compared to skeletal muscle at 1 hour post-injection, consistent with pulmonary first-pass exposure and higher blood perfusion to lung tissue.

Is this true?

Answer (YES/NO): NO